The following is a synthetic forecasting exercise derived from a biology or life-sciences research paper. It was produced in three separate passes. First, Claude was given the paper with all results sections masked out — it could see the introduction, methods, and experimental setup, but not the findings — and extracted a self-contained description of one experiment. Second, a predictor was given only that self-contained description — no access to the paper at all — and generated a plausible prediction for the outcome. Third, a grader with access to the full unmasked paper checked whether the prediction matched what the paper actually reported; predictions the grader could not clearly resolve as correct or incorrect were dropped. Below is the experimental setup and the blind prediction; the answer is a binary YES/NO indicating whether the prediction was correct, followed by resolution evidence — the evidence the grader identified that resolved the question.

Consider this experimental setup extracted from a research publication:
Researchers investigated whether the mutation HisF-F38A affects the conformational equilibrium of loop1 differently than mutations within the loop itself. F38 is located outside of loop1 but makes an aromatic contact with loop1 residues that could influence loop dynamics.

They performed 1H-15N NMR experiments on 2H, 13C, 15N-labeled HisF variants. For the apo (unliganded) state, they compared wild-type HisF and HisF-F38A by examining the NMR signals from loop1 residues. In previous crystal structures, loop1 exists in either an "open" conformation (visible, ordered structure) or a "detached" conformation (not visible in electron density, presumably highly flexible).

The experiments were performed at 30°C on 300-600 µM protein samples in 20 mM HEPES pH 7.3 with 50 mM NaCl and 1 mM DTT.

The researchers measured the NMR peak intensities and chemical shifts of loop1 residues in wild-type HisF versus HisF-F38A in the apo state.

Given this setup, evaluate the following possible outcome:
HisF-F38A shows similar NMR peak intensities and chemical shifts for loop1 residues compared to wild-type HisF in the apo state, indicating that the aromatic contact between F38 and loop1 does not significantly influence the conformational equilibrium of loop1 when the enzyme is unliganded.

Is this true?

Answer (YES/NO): NO